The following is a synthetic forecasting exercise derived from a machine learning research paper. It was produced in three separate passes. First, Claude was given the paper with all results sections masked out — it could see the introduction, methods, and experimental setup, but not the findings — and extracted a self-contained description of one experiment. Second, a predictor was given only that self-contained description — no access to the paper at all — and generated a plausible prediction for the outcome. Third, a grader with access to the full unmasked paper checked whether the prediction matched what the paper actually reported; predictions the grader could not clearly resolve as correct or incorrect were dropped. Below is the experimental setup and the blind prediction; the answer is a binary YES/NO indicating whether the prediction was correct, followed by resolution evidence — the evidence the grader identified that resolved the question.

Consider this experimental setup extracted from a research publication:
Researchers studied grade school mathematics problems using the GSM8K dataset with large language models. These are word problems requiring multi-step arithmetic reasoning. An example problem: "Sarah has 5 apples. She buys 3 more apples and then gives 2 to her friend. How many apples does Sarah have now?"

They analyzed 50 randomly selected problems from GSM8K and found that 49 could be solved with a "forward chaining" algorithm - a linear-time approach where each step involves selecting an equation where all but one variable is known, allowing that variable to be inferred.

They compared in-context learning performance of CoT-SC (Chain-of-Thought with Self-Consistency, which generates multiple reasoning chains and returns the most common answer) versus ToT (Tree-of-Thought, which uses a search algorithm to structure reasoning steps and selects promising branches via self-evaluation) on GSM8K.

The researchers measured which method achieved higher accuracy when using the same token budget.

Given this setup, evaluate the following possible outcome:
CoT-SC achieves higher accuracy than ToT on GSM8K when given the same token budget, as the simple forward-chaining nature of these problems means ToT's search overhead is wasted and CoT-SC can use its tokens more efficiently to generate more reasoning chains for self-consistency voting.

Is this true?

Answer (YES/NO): YES